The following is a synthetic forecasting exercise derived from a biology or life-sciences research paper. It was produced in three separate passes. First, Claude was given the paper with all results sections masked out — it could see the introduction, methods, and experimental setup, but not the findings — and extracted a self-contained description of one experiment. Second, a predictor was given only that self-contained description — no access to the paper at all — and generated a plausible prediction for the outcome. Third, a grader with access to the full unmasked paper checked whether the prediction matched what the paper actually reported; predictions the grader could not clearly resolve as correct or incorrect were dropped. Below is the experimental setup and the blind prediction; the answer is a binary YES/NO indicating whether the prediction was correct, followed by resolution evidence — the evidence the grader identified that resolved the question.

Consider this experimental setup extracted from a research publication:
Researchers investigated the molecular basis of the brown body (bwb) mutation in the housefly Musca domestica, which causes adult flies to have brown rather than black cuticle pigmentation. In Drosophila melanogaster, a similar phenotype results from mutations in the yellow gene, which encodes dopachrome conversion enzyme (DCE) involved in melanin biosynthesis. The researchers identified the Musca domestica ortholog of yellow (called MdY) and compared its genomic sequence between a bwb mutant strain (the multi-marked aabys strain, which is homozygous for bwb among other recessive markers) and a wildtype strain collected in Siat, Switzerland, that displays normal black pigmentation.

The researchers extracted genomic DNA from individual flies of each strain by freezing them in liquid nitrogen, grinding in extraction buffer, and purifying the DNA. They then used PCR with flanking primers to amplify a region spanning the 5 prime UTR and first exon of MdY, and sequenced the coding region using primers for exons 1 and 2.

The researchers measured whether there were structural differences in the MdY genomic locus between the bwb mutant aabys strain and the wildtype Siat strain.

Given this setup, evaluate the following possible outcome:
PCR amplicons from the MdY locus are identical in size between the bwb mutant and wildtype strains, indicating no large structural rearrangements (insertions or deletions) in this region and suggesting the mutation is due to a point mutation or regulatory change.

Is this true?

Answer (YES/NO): NO